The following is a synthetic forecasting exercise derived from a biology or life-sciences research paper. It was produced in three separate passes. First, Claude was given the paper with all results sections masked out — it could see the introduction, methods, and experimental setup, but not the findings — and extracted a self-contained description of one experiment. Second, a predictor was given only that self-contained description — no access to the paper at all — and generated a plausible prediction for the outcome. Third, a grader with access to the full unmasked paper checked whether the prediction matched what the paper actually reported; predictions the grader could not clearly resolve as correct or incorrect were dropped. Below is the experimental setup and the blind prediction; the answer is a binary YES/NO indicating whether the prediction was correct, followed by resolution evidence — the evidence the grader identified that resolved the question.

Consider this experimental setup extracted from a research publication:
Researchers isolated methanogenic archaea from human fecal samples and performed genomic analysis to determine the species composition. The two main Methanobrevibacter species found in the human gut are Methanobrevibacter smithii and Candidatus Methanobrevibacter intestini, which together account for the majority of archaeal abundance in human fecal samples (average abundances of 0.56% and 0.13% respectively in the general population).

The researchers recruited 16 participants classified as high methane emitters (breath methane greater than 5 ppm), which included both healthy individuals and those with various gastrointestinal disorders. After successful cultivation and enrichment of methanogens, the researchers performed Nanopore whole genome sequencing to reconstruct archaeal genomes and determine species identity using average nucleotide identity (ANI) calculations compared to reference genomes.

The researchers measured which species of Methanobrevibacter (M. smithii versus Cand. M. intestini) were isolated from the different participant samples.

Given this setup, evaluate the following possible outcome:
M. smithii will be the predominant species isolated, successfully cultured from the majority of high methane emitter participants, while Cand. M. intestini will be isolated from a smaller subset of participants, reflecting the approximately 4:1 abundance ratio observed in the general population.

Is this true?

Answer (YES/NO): NO